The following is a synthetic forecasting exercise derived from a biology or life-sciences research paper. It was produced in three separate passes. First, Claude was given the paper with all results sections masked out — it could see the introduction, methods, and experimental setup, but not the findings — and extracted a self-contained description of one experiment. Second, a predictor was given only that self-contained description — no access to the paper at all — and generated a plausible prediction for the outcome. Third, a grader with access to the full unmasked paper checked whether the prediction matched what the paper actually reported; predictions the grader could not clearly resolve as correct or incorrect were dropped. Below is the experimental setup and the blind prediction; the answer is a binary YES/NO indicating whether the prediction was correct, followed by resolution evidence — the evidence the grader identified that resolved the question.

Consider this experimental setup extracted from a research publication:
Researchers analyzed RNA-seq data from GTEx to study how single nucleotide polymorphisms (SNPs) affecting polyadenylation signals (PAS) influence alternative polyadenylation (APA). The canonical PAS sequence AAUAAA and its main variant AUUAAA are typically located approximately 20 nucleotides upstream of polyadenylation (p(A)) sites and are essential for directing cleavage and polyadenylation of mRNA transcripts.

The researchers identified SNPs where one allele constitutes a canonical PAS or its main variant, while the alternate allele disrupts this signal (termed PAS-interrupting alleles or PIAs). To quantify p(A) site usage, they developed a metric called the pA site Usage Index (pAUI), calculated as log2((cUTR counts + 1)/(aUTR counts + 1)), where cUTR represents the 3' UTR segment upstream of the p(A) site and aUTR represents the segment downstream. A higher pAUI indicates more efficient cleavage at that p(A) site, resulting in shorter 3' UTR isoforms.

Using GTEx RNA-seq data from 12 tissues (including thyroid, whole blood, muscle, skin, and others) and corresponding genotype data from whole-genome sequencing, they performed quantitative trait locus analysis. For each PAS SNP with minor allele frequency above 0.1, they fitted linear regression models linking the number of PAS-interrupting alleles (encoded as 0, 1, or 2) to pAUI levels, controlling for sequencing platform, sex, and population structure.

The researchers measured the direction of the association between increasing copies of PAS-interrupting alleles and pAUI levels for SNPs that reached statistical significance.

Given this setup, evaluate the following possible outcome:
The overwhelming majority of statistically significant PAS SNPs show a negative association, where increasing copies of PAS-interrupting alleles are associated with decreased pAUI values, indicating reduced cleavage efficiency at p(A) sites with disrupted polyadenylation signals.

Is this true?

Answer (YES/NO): YES